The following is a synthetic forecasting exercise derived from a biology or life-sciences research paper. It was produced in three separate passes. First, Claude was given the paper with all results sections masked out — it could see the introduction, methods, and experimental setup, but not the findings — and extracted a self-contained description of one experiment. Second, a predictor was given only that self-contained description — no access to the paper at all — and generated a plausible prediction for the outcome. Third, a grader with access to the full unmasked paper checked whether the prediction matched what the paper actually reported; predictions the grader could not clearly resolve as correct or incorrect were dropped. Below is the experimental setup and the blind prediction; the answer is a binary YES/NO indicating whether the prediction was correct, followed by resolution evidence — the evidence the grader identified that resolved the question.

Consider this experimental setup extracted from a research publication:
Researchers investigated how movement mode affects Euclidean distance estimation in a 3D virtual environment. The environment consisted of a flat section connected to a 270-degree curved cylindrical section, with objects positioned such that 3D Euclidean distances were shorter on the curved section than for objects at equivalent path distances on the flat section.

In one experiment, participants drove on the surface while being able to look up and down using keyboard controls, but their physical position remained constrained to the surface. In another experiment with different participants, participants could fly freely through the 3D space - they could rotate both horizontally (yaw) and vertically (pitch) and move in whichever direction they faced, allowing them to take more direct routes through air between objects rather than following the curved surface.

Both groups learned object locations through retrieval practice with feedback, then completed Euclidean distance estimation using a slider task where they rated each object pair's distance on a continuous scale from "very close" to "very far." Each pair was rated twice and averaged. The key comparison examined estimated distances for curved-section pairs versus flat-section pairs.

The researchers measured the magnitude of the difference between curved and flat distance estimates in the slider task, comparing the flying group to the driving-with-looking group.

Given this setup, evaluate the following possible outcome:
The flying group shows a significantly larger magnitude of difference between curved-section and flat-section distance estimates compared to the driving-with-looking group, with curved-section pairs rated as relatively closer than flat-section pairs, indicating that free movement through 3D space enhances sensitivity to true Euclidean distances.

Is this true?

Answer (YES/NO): YES